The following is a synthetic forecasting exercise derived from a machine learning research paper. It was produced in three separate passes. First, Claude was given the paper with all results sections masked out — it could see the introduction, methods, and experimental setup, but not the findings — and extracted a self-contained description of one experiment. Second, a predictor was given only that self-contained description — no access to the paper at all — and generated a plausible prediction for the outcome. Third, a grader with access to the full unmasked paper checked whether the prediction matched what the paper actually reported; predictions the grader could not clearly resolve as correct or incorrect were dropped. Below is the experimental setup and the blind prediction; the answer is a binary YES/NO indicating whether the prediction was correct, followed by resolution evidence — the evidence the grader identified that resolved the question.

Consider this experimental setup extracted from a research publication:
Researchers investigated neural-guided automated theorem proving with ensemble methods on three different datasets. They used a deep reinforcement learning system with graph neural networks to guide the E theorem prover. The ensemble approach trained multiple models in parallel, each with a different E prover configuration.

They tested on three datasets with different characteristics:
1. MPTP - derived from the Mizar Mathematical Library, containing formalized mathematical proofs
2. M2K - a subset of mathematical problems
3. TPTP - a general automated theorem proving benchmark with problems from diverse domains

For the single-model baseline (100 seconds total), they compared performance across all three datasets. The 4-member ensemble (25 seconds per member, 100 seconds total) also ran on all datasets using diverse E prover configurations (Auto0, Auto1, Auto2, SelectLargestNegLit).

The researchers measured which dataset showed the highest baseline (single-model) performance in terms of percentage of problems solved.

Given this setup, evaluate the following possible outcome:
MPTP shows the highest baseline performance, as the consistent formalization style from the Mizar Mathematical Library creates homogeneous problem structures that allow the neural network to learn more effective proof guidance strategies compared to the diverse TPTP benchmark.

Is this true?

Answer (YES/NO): NO